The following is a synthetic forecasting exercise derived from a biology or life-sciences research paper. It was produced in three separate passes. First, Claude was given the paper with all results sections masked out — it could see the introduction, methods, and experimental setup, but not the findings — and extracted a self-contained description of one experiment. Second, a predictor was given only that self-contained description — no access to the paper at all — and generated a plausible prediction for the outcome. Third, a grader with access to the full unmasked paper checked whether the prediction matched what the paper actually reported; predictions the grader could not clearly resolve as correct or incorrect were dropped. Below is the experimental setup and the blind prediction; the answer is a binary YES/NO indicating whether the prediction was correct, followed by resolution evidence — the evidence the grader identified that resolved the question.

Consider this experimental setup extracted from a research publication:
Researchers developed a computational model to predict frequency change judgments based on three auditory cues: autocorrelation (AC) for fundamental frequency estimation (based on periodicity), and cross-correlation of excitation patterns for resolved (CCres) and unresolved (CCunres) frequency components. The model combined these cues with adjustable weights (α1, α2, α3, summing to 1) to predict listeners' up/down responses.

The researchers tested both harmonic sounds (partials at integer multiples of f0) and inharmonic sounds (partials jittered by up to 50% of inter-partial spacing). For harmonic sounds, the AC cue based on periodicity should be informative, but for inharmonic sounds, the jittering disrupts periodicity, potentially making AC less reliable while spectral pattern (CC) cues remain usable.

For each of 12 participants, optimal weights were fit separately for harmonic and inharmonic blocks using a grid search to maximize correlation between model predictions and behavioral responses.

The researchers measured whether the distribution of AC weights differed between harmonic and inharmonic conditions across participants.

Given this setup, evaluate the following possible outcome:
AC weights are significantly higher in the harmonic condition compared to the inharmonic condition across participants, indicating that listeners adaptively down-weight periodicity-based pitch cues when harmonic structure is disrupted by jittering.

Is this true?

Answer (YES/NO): YES